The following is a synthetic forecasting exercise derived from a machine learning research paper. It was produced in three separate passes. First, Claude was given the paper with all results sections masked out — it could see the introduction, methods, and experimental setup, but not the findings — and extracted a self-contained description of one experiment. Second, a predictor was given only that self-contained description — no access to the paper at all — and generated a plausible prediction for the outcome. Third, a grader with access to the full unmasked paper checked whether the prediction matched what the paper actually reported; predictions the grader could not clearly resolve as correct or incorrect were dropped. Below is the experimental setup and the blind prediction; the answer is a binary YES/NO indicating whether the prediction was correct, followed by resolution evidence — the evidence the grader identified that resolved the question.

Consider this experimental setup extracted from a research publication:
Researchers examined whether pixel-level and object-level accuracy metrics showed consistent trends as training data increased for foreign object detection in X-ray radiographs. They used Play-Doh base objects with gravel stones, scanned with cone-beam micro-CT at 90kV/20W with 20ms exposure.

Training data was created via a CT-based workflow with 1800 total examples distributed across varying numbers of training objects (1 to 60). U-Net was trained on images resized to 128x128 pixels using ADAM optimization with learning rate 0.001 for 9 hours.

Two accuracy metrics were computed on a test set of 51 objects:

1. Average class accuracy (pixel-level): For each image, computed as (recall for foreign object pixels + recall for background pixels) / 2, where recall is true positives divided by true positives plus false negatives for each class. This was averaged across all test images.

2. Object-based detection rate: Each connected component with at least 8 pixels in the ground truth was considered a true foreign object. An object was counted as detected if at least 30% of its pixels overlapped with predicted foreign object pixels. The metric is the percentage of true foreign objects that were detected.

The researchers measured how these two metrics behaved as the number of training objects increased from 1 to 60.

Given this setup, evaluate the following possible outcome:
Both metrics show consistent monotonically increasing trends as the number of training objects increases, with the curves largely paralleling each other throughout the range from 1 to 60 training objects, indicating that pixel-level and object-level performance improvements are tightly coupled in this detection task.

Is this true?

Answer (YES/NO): NO